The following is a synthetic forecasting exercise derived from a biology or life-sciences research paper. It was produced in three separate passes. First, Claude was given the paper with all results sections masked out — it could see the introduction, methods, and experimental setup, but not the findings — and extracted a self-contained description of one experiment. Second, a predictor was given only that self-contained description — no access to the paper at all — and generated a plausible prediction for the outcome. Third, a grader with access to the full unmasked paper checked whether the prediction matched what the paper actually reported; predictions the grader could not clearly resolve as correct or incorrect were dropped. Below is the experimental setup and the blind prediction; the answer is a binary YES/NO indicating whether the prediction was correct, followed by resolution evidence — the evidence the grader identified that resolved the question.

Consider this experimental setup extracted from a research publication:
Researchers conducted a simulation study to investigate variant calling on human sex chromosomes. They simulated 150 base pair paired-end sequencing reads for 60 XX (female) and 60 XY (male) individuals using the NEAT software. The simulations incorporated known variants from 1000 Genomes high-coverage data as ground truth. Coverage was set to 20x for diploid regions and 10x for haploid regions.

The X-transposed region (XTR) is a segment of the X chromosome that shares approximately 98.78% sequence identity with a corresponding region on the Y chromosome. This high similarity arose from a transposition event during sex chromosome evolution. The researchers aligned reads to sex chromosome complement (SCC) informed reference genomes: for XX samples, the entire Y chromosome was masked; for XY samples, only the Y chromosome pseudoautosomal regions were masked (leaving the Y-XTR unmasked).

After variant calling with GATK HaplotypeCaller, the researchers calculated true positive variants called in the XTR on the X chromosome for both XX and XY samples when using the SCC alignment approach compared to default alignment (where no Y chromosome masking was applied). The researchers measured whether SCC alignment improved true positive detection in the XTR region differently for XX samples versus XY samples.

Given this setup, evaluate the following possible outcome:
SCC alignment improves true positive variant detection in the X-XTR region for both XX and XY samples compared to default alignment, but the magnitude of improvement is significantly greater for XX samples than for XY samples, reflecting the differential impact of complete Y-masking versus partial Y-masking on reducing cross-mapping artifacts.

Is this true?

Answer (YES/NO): NO